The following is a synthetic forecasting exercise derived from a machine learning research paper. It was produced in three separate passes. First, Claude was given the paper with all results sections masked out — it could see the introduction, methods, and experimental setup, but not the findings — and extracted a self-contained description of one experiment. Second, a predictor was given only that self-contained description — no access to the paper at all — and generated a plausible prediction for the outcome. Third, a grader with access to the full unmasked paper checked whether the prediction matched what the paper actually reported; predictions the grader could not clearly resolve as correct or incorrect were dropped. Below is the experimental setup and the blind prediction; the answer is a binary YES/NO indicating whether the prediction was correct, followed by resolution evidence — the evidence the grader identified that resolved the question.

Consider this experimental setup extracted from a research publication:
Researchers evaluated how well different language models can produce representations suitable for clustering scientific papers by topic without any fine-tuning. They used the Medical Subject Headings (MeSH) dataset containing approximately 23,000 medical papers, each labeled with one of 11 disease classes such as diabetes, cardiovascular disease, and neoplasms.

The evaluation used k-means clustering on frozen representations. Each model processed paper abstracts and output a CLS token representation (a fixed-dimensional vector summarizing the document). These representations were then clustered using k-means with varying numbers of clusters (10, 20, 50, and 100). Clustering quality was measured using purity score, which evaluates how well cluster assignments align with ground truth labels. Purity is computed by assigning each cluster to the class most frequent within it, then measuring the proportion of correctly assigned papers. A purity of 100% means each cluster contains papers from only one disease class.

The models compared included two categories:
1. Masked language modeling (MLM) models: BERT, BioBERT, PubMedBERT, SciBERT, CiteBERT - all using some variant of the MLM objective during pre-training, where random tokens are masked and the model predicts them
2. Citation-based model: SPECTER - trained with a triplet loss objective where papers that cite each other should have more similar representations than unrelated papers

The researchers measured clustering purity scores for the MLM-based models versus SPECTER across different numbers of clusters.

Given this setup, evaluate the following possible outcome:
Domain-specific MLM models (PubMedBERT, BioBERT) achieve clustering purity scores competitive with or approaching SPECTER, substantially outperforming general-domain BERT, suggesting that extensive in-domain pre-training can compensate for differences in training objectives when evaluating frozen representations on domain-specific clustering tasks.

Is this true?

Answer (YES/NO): NO